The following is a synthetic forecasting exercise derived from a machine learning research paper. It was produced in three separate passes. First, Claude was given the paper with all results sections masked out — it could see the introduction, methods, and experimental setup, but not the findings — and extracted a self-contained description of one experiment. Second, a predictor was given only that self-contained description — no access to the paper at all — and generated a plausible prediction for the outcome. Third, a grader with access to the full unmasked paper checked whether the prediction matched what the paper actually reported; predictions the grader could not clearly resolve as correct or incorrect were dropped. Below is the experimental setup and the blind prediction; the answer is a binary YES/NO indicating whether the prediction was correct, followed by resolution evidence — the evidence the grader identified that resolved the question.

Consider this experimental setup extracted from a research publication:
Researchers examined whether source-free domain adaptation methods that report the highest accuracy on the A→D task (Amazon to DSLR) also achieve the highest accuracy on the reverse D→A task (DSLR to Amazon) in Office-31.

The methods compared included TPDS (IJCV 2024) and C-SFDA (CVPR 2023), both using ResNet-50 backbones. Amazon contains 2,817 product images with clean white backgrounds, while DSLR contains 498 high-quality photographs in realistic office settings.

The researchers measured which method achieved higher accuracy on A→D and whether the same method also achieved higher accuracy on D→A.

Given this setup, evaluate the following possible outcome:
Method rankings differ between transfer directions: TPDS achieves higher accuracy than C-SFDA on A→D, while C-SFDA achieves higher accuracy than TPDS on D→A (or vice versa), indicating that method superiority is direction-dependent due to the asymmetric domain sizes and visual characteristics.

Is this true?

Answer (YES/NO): YES